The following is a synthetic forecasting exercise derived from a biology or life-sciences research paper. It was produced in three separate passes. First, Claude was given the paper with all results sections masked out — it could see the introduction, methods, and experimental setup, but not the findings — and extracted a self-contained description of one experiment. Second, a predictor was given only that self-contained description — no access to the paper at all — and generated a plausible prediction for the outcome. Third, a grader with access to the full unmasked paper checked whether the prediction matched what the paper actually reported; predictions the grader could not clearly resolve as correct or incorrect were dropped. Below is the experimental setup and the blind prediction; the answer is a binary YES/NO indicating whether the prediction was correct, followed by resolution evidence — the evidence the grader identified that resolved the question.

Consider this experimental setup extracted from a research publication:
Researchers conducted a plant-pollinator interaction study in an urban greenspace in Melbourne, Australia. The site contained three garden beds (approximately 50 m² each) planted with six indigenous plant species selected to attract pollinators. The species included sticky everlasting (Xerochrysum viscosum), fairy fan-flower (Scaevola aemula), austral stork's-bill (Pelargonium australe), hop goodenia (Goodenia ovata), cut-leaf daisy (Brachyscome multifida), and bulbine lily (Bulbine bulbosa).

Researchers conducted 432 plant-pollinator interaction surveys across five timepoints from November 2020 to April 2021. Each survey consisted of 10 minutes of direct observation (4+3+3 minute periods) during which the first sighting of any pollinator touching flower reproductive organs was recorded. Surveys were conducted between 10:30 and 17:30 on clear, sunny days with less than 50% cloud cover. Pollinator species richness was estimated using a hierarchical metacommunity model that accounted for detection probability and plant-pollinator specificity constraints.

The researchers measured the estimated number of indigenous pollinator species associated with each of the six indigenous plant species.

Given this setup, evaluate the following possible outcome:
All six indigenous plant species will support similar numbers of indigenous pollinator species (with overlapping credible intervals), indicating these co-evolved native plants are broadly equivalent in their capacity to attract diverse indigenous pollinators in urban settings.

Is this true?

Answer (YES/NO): NO